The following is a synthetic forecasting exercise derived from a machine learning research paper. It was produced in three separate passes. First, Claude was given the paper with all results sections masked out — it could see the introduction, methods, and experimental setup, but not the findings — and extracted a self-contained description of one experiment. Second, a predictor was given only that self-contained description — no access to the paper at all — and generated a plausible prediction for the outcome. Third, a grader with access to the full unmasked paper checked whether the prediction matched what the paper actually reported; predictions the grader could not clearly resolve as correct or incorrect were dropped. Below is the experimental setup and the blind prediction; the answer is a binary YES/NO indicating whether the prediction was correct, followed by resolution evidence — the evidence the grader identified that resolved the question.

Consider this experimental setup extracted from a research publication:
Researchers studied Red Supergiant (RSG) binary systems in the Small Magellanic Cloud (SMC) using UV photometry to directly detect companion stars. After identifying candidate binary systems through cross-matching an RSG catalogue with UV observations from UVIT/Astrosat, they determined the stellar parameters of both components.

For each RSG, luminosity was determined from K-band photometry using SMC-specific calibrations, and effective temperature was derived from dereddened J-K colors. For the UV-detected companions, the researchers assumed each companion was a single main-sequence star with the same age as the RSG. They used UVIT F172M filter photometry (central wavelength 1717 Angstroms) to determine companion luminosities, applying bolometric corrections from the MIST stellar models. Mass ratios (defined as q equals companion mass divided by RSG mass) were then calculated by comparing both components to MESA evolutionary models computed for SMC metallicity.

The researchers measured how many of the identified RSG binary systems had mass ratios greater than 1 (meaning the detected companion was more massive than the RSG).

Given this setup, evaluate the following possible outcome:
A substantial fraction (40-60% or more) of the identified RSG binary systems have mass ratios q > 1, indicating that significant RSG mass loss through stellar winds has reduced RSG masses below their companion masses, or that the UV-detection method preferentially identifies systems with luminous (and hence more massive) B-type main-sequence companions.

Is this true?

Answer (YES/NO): NO